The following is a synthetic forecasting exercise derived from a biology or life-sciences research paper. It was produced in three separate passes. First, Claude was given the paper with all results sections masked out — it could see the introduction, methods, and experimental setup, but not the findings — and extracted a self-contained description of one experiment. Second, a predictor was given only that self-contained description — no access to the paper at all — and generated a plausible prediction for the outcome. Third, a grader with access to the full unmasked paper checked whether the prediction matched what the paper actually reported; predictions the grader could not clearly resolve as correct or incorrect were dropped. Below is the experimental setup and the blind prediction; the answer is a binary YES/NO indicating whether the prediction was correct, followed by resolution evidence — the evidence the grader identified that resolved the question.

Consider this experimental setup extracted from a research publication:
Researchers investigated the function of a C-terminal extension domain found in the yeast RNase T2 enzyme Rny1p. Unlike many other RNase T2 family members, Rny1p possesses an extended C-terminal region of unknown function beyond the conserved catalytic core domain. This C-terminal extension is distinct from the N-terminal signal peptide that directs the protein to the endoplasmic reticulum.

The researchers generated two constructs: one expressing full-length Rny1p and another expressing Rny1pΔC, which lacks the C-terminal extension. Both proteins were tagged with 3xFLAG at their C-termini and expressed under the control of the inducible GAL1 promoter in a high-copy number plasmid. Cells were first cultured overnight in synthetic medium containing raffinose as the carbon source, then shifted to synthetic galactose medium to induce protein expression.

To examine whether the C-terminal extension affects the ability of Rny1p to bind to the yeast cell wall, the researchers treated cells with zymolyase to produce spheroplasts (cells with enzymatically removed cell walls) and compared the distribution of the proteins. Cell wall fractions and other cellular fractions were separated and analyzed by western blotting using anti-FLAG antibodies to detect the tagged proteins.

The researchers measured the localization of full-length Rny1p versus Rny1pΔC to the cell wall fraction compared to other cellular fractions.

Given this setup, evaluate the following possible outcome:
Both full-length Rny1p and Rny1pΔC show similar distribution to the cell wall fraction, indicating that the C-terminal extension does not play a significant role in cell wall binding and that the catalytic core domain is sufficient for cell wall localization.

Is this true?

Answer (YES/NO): NO